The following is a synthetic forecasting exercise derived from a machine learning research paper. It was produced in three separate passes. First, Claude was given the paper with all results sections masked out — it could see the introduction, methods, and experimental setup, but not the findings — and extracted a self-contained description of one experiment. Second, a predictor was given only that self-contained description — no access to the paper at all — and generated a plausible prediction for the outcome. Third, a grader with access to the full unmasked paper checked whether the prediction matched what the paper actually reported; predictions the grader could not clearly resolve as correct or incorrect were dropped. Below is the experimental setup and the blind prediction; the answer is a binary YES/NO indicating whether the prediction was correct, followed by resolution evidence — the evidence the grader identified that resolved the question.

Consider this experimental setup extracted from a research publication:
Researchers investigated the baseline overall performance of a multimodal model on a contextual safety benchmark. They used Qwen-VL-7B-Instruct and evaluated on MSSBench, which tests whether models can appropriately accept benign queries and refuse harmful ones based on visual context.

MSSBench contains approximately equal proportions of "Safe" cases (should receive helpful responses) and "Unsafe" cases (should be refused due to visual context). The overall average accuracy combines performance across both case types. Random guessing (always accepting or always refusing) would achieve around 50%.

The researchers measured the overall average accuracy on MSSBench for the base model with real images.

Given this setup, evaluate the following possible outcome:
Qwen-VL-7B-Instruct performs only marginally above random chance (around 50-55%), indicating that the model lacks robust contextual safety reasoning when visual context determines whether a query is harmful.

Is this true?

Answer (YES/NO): YES